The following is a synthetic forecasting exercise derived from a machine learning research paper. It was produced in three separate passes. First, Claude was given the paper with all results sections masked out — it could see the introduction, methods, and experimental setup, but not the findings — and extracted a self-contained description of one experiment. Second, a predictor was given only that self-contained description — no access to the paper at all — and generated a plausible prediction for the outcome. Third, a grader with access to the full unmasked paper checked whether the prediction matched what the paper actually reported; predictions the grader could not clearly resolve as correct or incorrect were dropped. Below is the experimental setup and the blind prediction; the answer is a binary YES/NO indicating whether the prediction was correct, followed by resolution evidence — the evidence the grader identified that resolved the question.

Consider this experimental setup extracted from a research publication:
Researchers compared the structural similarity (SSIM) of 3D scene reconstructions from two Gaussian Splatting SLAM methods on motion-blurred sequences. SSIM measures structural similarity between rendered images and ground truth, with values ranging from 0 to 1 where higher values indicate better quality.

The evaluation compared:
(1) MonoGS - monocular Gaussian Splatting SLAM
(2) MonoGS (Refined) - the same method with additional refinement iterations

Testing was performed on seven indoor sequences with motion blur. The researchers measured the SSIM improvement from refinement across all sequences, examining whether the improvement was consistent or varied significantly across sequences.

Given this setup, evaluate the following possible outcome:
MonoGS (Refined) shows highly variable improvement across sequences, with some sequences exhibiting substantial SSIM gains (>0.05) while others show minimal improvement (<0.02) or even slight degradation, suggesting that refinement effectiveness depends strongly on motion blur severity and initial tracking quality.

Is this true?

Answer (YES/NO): NO